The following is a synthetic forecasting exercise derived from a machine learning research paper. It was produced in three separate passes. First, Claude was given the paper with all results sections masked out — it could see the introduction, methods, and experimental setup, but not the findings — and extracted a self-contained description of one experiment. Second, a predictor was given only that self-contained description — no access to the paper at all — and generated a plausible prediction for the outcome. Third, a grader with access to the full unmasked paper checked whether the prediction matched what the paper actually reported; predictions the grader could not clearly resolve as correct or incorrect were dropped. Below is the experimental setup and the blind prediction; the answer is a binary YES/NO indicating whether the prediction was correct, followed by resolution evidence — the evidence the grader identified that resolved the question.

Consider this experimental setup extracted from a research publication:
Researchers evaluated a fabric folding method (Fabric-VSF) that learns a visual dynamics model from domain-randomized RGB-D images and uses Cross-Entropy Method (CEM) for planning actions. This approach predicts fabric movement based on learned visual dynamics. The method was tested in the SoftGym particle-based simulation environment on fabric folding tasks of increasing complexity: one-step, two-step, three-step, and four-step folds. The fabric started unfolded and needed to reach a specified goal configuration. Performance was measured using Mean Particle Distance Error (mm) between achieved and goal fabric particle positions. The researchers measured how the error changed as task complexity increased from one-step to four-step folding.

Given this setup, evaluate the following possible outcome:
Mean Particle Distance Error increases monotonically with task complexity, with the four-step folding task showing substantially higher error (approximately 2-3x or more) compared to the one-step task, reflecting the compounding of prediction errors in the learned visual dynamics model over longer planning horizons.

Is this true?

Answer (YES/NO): YES